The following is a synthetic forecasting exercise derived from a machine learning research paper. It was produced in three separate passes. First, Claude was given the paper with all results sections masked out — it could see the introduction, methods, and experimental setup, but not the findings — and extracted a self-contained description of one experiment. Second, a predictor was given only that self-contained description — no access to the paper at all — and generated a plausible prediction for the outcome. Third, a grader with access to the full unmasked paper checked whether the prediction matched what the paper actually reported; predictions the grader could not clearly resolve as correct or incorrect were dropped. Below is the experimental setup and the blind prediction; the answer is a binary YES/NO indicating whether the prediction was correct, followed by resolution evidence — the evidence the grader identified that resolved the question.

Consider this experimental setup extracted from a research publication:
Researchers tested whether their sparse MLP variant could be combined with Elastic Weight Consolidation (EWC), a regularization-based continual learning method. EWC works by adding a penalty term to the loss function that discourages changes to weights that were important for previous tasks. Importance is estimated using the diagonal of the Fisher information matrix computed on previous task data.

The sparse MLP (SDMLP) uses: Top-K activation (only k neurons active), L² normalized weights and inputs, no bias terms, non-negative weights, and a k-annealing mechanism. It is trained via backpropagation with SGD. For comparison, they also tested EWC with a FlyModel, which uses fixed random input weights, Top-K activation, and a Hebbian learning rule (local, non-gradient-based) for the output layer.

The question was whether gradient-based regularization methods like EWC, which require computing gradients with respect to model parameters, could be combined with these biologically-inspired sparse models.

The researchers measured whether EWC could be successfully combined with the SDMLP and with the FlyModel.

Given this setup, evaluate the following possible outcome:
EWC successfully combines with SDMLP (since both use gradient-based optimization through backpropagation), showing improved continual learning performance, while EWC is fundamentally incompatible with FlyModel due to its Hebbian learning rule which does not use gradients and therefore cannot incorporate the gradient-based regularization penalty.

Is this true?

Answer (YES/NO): YES